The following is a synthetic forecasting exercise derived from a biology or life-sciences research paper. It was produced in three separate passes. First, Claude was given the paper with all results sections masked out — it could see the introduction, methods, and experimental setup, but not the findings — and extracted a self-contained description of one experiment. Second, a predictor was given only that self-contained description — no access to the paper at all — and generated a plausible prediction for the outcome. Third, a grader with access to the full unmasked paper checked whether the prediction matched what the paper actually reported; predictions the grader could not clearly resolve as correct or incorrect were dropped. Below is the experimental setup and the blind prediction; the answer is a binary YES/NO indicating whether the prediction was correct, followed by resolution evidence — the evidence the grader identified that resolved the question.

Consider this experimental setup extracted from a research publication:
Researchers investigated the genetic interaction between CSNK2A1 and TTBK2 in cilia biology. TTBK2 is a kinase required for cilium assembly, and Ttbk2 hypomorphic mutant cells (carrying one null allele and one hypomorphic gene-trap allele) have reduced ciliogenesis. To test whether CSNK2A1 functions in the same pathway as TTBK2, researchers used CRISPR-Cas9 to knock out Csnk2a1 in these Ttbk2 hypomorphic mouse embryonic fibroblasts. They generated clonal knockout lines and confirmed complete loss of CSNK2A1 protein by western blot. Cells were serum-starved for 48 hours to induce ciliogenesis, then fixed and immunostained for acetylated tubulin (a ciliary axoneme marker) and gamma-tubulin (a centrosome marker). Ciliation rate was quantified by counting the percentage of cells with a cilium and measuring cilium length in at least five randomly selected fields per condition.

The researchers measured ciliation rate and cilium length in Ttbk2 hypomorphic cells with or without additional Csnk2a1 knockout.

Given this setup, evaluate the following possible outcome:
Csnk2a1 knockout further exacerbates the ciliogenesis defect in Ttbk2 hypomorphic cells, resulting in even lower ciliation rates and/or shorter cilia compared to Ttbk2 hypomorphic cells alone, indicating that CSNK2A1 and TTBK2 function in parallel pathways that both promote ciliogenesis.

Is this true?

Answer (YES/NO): NO